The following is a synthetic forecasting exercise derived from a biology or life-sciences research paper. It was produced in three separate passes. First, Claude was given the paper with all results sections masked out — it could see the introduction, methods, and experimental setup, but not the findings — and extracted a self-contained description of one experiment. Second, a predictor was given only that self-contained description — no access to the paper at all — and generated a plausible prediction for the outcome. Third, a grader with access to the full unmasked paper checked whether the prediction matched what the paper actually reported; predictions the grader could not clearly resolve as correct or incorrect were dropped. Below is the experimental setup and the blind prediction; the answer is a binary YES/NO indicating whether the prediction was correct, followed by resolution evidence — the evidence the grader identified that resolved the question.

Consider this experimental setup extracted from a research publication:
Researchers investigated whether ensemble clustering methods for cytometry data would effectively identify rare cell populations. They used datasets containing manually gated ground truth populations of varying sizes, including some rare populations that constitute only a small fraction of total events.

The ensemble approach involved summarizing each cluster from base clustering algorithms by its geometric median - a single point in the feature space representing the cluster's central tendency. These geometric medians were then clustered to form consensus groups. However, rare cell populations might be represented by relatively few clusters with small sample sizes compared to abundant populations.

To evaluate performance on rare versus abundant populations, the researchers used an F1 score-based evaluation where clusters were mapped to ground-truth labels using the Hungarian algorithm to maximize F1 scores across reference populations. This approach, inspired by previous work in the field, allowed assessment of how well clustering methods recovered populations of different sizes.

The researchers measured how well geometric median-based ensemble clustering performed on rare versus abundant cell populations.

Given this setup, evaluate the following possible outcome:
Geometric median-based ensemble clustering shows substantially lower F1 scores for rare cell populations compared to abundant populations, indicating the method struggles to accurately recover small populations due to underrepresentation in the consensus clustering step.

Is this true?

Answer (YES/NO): YES